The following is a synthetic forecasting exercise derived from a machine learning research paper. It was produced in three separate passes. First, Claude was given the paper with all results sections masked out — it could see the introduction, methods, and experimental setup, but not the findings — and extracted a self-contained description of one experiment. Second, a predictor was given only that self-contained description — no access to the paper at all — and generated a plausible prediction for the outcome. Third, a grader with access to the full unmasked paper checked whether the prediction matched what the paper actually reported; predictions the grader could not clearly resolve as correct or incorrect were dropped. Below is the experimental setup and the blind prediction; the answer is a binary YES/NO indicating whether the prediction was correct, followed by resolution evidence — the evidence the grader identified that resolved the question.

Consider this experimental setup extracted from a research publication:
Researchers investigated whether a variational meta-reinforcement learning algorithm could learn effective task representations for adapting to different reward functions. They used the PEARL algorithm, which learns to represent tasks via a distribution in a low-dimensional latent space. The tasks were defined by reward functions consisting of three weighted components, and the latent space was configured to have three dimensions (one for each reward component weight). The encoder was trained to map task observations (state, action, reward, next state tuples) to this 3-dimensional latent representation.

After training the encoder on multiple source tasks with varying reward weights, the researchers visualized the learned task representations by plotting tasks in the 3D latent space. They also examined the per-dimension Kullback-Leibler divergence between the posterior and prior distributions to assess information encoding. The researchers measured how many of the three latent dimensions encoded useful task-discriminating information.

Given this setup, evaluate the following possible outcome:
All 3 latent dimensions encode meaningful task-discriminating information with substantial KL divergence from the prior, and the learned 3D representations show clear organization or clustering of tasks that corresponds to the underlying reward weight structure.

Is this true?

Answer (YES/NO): NO